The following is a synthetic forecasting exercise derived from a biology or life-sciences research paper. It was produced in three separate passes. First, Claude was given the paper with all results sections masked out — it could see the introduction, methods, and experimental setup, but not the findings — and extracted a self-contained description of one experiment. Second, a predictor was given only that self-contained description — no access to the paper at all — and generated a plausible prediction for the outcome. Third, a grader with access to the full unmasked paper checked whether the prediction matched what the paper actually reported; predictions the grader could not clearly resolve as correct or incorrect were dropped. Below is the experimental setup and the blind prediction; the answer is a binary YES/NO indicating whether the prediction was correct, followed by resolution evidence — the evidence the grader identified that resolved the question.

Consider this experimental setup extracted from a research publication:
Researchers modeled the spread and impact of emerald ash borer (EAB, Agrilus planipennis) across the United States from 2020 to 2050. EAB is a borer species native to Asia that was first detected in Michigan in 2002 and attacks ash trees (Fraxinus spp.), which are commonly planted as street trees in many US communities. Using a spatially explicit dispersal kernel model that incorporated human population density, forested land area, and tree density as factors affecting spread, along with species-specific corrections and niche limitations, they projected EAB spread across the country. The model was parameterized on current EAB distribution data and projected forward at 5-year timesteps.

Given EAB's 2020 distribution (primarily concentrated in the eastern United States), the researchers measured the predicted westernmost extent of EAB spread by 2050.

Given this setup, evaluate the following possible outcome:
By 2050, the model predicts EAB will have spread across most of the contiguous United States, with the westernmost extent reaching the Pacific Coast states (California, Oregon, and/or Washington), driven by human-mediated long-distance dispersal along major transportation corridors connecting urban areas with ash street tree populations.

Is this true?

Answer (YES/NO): NO